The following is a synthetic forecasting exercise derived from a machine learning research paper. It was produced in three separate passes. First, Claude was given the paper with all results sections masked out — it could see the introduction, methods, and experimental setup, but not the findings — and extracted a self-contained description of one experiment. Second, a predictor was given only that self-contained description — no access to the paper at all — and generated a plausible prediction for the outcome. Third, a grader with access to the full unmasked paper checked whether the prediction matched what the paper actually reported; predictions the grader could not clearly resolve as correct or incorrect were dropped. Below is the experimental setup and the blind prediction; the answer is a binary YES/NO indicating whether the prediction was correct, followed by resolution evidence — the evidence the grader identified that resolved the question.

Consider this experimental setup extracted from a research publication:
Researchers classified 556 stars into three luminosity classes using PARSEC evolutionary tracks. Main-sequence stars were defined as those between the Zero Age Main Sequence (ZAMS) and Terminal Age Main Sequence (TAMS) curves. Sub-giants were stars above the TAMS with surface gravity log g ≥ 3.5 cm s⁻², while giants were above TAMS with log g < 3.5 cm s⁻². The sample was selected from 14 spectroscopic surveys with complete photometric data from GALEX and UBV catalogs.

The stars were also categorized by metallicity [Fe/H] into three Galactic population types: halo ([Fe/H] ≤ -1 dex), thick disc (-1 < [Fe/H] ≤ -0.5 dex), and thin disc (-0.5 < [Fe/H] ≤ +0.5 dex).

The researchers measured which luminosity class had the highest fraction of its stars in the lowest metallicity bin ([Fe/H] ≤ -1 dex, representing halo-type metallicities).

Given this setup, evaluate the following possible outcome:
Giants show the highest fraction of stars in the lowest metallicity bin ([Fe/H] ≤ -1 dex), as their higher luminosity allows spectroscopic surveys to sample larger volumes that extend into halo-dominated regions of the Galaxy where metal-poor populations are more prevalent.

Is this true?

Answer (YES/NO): NO